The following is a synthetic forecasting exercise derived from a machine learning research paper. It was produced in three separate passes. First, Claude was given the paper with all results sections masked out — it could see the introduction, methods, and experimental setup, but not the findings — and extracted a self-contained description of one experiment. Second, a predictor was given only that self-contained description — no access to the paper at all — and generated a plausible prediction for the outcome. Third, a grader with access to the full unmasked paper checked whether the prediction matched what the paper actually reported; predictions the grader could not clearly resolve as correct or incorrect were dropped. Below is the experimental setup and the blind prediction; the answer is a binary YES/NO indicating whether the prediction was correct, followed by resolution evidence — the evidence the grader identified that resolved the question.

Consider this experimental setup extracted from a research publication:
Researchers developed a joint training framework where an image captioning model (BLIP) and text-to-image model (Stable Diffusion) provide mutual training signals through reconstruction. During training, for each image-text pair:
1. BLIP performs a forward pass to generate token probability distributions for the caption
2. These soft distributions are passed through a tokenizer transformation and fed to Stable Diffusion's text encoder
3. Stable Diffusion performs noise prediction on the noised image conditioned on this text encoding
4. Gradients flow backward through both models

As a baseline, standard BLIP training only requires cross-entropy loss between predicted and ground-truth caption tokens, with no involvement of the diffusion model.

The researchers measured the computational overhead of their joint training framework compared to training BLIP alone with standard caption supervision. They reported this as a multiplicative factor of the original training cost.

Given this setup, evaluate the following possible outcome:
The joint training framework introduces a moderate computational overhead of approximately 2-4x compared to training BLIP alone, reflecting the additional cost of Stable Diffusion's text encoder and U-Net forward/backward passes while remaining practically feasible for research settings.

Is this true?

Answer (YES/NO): NO